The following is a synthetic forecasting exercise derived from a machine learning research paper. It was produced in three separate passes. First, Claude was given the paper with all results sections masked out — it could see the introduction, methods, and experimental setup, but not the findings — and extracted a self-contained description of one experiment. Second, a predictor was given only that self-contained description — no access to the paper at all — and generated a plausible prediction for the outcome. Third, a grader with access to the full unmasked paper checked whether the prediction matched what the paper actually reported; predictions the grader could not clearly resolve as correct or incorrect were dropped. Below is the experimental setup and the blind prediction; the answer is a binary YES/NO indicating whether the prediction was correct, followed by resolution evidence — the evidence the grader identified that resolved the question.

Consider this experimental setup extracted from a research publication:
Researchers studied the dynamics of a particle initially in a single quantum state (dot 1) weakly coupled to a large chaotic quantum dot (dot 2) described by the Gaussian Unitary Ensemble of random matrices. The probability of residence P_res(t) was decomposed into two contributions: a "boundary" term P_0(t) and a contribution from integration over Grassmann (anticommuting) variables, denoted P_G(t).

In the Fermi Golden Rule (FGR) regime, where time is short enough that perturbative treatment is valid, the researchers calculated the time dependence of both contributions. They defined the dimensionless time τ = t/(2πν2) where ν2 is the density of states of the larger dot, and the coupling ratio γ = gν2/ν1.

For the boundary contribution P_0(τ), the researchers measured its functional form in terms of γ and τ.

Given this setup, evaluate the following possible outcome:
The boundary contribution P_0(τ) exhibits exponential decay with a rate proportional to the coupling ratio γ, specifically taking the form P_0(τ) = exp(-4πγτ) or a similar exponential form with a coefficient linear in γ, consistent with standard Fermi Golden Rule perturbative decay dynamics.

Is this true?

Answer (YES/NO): YES